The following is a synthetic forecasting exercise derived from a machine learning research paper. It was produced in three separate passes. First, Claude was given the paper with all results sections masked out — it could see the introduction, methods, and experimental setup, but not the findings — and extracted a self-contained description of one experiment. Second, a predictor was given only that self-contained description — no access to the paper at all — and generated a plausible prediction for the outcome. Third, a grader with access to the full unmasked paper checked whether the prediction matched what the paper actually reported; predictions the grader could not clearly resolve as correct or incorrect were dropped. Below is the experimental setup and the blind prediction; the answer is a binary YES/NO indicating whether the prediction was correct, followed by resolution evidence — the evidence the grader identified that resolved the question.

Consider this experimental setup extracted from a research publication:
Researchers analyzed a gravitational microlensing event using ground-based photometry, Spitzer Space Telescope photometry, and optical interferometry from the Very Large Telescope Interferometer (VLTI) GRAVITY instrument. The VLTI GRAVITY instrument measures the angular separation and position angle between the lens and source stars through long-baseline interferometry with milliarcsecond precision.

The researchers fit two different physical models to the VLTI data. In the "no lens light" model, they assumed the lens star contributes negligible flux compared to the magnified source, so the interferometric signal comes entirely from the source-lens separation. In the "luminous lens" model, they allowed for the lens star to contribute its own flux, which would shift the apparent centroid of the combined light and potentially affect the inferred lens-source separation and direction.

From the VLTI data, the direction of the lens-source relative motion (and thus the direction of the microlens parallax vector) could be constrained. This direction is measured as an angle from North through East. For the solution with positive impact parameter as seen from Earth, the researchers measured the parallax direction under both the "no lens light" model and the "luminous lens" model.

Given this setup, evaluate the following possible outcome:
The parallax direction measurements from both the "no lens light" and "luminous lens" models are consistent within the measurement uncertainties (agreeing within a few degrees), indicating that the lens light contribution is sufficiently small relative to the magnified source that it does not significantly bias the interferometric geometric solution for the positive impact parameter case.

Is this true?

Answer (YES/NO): YES